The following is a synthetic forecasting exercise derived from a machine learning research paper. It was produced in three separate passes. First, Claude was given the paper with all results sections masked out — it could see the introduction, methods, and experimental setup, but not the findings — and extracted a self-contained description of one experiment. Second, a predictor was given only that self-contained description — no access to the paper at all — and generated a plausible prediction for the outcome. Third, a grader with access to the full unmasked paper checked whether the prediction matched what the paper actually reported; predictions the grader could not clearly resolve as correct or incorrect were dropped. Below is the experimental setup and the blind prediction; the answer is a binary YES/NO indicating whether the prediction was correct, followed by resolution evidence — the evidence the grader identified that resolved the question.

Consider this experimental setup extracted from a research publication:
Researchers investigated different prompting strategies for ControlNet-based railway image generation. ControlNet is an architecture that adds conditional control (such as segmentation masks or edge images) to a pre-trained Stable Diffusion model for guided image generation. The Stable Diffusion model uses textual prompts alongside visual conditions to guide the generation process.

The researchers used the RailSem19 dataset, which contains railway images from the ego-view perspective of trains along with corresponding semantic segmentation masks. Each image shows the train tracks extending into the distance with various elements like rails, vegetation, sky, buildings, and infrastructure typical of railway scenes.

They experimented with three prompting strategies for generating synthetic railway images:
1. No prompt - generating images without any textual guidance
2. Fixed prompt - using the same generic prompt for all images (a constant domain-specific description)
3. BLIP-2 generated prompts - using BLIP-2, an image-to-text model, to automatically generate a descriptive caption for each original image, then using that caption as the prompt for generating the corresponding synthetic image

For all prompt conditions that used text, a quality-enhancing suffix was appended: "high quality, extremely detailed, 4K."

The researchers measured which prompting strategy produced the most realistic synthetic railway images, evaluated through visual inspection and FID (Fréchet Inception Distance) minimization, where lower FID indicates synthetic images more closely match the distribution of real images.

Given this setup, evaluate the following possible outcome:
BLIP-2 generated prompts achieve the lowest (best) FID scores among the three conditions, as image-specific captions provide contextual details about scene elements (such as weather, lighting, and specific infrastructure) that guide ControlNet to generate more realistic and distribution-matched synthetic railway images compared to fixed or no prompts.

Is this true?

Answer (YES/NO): NO